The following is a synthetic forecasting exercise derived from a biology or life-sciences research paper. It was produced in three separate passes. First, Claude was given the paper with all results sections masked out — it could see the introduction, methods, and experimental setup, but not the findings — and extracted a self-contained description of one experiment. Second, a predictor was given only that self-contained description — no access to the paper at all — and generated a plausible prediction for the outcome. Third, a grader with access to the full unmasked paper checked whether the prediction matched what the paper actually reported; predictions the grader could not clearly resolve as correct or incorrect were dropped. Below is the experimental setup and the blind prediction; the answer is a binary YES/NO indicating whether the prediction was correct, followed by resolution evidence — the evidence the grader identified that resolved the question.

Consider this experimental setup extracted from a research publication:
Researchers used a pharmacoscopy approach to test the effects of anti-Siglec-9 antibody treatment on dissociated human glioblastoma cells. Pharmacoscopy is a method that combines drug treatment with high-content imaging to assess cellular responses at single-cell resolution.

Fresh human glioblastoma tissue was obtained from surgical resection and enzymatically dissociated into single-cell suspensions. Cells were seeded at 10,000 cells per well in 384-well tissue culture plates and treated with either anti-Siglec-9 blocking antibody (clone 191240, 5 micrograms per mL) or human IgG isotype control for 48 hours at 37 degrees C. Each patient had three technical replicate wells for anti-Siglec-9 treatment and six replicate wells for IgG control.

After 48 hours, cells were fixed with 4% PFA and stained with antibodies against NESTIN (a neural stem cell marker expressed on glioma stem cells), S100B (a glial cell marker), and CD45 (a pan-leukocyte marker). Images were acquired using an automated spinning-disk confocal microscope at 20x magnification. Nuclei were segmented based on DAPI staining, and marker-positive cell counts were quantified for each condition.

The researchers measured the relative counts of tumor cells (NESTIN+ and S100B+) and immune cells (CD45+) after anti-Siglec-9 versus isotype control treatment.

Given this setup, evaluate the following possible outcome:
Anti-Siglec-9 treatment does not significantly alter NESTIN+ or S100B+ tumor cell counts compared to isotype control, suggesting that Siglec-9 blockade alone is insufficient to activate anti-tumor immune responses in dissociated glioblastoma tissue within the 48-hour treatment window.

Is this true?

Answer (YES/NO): NO